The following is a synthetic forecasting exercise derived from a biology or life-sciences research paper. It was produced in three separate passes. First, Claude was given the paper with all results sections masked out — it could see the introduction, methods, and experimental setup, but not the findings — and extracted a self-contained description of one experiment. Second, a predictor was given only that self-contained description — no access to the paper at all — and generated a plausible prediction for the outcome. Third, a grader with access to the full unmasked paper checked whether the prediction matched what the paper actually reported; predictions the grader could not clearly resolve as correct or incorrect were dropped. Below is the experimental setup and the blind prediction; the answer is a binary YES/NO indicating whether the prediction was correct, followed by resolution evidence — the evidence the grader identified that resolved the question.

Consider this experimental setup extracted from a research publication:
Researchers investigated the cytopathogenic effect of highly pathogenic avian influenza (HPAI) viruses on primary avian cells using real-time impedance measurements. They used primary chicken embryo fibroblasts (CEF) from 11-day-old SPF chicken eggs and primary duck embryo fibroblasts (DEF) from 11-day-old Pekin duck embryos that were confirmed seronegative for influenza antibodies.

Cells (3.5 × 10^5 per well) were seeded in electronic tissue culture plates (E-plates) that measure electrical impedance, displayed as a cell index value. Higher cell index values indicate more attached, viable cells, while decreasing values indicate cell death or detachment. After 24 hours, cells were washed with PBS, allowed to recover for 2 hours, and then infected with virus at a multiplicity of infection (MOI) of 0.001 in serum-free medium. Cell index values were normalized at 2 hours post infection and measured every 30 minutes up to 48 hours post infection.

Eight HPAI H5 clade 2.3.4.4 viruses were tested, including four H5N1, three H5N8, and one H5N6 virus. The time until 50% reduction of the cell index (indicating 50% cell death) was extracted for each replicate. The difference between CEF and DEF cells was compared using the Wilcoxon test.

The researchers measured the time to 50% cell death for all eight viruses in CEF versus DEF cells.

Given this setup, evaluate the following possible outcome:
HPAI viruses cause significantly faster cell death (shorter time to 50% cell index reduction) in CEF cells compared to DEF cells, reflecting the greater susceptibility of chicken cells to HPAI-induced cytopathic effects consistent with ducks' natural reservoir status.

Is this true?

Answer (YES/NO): NO